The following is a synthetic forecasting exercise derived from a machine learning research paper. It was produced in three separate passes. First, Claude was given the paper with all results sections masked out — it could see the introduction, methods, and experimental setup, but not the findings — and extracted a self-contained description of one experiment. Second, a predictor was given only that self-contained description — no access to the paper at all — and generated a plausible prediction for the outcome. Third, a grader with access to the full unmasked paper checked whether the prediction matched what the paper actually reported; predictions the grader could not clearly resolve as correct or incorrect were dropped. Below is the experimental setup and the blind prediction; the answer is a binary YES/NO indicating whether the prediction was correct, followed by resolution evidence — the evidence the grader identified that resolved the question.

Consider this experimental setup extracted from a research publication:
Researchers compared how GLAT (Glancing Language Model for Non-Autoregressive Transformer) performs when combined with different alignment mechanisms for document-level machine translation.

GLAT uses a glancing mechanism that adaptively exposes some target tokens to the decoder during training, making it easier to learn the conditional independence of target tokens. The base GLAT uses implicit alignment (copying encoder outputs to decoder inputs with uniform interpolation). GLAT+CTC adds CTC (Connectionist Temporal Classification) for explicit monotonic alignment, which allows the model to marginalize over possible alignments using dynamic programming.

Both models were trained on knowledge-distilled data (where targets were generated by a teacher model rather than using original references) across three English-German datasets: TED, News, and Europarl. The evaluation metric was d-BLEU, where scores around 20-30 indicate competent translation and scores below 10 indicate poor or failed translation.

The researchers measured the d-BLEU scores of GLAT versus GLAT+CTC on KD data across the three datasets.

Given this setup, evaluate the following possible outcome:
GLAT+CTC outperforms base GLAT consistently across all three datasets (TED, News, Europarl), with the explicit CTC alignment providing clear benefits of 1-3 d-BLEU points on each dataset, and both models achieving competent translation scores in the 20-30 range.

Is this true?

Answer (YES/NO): NO